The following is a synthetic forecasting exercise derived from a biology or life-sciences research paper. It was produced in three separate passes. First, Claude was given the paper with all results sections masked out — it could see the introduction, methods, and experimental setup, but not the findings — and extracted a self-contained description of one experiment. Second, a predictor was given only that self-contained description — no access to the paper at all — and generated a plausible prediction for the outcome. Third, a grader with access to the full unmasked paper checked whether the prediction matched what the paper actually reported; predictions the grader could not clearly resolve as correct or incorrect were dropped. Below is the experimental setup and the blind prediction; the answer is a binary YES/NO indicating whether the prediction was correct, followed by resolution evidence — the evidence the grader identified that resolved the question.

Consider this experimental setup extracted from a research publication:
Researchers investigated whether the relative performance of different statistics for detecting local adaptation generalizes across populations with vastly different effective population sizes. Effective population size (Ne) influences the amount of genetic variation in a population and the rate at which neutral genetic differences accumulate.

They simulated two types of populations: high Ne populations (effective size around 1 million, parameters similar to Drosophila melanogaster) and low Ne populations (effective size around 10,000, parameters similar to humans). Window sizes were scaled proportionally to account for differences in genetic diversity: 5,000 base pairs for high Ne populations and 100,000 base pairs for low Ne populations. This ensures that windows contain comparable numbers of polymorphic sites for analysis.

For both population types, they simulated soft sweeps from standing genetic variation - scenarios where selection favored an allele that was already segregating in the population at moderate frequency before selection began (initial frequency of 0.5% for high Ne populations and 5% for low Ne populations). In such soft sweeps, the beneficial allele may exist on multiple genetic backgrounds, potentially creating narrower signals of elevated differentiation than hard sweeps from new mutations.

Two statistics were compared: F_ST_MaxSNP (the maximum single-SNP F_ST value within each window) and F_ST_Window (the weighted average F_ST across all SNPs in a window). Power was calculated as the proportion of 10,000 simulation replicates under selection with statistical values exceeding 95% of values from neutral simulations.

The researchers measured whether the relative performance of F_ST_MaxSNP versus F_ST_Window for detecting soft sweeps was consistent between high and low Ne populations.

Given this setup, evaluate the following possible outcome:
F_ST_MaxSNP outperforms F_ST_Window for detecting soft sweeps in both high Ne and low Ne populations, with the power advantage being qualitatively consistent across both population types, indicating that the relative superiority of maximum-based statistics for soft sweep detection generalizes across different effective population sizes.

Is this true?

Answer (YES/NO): YES